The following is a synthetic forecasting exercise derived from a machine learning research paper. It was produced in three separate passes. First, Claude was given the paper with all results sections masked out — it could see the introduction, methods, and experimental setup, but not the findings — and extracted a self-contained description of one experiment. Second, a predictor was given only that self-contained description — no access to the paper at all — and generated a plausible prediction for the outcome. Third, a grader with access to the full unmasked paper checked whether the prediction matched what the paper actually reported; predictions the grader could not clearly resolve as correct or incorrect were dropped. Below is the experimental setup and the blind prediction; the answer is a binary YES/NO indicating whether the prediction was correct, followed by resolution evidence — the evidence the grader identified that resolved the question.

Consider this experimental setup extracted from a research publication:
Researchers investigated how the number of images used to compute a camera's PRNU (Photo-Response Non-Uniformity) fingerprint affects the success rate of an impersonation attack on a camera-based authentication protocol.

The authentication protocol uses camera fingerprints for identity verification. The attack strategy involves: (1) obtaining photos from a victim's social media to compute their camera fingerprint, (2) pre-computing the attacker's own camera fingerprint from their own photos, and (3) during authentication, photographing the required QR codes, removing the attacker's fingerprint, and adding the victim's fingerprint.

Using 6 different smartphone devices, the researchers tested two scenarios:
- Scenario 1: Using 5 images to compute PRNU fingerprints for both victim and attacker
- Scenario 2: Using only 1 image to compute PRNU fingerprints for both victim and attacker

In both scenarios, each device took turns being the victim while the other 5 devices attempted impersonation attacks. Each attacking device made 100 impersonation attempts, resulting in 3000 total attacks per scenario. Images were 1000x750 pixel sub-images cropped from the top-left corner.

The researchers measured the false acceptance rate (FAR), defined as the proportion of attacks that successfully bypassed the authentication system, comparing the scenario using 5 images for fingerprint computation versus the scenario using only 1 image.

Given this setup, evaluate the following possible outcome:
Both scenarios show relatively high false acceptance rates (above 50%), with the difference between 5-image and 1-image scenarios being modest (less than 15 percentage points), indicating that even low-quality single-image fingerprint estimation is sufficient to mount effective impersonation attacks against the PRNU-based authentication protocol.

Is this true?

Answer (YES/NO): NO